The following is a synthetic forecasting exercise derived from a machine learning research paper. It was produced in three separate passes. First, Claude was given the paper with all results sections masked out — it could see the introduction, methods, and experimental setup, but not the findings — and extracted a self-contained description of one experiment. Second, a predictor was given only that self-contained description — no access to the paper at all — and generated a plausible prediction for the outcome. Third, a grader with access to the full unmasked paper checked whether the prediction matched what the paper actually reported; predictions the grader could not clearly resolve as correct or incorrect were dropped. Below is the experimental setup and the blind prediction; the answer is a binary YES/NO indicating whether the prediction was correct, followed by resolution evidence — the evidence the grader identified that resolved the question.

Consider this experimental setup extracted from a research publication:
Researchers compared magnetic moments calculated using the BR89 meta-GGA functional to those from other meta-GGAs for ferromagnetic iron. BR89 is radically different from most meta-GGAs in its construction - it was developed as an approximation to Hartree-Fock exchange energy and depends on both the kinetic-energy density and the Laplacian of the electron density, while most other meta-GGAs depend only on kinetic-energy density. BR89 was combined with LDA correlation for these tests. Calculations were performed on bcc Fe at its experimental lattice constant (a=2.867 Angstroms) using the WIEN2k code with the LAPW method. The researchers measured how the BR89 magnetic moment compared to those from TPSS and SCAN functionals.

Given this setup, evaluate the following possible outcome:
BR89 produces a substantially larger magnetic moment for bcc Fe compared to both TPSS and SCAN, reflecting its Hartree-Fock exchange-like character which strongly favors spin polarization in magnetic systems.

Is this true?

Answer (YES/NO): NO